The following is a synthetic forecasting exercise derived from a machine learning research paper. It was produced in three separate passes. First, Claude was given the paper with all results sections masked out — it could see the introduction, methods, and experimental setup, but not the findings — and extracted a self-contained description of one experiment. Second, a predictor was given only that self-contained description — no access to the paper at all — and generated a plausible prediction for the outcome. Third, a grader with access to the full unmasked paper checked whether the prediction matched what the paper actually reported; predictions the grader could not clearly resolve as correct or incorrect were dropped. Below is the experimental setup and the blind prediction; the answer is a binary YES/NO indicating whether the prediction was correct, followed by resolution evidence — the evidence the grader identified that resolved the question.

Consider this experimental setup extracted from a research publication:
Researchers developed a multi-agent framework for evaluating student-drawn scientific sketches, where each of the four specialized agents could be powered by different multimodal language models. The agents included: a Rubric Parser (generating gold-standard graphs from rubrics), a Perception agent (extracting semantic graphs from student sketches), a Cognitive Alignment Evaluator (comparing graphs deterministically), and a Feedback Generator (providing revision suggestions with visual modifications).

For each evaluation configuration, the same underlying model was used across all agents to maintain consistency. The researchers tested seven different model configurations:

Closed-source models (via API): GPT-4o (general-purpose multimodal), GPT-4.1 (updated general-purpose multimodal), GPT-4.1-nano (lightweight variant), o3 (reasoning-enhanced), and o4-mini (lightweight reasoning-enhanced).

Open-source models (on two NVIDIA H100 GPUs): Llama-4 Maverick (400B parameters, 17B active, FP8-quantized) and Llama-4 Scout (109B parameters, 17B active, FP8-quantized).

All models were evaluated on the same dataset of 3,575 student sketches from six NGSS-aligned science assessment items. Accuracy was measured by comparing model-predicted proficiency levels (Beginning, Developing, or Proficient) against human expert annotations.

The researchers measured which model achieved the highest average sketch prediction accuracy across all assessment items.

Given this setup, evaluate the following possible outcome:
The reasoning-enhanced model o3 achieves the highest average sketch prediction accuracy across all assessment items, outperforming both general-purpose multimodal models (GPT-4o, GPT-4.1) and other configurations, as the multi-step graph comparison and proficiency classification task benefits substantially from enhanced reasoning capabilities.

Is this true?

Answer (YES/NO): NO